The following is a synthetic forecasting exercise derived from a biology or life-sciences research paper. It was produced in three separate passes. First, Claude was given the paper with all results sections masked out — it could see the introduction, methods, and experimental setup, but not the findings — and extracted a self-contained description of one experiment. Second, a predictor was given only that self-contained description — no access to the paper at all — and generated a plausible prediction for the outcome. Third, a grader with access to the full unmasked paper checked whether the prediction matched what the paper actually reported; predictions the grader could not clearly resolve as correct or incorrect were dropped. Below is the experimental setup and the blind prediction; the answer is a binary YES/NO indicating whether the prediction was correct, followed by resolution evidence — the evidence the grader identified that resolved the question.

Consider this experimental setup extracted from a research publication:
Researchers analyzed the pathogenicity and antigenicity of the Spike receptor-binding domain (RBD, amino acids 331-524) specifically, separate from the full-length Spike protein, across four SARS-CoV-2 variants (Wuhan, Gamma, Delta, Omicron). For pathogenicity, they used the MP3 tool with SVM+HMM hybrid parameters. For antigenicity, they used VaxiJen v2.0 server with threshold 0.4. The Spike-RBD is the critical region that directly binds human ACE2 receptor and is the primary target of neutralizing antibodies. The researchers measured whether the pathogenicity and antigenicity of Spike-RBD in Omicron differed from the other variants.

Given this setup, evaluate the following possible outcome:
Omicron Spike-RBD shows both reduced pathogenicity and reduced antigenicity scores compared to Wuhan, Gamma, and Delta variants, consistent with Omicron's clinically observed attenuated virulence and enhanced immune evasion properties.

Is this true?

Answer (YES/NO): NO